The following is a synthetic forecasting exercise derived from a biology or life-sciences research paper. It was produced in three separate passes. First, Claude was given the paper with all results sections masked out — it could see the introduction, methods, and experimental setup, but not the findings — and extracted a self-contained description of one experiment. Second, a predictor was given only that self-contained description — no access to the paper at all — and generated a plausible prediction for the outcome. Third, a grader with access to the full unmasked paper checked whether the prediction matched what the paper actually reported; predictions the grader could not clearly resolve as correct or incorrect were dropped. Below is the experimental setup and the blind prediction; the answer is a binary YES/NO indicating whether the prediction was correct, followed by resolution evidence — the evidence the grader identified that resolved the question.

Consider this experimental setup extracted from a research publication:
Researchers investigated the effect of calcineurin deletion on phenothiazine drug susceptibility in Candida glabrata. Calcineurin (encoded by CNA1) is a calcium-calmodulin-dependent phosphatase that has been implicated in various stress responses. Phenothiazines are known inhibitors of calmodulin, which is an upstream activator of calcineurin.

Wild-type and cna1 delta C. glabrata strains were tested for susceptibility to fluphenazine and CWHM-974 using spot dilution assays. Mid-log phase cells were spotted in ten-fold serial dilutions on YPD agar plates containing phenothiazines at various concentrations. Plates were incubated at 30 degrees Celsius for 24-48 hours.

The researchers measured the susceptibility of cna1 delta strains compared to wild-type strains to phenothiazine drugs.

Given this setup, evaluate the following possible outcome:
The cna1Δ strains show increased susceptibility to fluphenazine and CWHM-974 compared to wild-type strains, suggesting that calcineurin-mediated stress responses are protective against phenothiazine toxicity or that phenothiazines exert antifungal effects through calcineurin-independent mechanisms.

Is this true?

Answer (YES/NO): YES